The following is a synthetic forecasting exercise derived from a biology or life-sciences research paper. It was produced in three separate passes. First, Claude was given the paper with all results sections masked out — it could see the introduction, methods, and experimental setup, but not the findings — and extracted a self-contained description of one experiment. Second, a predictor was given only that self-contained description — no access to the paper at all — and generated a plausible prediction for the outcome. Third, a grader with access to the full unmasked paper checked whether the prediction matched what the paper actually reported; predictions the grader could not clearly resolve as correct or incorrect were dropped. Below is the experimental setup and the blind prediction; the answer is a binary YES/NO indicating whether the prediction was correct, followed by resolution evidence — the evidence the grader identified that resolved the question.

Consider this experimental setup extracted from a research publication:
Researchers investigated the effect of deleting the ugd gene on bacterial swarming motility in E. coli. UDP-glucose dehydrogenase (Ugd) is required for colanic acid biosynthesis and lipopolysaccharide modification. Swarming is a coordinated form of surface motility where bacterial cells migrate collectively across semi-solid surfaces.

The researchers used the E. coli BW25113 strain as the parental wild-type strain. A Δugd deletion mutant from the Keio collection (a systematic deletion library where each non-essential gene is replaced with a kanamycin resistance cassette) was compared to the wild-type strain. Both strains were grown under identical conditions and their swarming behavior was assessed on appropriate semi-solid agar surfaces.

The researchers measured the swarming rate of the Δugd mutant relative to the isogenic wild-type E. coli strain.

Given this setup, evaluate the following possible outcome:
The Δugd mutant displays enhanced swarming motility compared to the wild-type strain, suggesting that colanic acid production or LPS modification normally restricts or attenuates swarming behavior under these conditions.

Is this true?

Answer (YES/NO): YES